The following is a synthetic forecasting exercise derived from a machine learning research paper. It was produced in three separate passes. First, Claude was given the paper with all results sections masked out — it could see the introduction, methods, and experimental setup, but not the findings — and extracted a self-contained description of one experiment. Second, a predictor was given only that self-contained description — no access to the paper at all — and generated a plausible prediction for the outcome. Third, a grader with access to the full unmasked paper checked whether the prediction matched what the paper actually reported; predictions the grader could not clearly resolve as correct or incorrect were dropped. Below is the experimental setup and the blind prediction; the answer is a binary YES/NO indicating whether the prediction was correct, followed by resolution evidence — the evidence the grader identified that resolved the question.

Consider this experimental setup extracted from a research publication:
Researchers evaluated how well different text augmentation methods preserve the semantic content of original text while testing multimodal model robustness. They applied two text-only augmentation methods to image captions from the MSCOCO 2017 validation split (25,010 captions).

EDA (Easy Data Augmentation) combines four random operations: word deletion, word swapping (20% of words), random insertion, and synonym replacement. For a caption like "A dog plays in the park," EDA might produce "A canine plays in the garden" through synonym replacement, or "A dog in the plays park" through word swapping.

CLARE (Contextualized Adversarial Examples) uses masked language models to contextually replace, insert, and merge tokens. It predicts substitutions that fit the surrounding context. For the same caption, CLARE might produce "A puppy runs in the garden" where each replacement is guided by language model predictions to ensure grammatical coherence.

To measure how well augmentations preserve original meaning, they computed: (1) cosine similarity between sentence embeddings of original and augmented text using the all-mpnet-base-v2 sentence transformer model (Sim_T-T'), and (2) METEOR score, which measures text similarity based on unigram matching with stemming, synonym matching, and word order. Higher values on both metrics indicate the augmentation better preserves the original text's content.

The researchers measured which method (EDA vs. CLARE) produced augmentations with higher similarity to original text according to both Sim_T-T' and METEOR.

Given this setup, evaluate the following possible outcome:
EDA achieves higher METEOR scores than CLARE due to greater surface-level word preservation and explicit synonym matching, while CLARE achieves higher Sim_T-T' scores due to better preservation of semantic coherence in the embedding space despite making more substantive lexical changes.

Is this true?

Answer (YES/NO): NO